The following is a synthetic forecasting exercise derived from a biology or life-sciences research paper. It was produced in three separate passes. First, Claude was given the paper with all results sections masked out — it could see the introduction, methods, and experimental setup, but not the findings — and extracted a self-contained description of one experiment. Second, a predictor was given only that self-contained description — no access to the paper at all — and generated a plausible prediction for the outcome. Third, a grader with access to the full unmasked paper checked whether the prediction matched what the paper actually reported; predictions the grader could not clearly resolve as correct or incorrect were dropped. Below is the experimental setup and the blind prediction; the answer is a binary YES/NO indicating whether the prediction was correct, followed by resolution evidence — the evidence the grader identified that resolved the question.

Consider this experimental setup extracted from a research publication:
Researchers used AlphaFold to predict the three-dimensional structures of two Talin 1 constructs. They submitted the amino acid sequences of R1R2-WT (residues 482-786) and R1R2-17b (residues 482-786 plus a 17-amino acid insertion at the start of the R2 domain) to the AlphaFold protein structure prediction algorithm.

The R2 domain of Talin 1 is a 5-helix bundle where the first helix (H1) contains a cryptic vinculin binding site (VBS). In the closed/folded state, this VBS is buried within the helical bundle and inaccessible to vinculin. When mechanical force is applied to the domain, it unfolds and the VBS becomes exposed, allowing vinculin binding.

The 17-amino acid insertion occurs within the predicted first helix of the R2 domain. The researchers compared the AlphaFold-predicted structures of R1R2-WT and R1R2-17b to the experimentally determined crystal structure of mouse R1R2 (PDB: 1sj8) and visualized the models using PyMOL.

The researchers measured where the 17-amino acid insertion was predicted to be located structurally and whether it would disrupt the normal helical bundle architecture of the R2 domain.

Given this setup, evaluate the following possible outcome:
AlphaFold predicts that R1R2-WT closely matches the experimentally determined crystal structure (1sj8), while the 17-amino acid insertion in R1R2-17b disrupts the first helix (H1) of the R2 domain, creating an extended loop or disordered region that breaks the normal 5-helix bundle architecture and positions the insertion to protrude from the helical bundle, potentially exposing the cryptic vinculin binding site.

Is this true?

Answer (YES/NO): NO